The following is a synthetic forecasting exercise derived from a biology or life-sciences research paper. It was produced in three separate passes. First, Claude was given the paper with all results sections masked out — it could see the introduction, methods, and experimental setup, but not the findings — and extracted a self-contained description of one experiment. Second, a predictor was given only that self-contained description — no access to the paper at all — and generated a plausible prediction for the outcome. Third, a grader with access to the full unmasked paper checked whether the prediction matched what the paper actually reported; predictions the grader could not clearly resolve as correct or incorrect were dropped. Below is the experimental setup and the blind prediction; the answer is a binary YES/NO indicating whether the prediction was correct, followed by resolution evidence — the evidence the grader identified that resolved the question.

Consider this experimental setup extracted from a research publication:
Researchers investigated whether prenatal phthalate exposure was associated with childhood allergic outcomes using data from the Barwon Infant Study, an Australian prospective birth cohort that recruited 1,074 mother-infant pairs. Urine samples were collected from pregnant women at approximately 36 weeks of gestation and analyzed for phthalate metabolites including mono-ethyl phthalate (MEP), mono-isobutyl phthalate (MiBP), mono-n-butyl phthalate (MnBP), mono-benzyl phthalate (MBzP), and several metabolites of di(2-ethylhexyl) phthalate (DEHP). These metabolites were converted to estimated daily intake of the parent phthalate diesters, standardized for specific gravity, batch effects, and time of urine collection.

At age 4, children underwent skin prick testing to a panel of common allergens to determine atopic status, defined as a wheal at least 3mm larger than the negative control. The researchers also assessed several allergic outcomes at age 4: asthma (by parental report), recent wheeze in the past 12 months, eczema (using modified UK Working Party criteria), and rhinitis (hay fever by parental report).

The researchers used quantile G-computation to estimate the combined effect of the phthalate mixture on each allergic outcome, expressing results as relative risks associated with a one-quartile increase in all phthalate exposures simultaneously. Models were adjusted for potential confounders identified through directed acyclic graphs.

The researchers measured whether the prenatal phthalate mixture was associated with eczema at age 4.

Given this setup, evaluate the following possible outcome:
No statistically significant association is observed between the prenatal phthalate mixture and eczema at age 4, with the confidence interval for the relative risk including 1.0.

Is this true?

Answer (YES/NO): YES